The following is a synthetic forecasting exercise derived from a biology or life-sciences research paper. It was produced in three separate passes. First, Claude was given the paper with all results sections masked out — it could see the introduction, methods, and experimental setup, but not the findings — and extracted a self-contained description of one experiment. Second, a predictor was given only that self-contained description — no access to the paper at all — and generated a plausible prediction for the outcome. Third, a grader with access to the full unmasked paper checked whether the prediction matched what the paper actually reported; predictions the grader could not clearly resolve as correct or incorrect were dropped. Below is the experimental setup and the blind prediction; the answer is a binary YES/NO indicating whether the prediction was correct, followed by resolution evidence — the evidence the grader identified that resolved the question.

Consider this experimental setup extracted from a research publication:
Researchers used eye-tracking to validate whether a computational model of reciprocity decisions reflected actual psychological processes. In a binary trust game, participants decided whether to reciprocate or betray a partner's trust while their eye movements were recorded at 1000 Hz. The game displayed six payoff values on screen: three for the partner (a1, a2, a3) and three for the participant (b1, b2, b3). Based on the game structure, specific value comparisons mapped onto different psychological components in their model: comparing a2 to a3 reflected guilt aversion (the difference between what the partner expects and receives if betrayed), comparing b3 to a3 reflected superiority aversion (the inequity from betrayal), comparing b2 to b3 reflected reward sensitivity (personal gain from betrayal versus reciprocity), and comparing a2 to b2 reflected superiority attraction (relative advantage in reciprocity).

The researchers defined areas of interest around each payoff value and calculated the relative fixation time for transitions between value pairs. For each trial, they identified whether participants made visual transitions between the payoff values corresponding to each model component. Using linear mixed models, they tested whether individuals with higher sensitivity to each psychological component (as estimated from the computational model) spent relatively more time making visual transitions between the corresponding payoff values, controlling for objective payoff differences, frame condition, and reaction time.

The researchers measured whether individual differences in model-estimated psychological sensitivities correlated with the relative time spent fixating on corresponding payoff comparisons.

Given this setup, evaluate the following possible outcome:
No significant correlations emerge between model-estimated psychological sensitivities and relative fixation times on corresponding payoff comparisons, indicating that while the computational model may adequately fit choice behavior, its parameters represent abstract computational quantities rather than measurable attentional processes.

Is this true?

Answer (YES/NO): NO